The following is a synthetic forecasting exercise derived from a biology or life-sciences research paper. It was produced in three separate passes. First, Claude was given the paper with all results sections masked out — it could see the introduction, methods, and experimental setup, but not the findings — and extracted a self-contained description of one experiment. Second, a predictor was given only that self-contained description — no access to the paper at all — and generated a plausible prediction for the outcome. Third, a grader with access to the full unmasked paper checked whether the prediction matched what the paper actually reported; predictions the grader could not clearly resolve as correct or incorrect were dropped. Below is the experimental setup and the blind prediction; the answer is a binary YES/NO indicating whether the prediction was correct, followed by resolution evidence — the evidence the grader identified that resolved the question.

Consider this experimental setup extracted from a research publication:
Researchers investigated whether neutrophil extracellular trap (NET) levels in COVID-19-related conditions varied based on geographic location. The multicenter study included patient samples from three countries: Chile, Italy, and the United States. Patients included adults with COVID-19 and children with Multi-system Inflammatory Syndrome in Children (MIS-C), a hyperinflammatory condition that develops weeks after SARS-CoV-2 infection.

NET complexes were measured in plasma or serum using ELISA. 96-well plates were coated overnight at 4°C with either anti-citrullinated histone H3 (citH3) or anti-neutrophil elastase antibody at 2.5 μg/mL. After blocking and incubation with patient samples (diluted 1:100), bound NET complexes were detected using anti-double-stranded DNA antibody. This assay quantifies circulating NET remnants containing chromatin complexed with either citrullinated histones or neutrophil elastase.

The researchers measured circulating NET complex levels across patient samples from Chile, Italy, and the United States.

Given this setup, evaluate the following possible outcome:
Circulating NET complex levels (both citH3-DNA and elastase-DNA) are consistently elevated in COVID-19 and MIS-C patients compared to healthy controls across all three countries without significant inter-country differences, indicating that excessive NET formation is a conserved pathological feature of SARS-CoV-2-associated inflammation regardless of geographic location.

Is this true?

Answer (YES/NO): NO